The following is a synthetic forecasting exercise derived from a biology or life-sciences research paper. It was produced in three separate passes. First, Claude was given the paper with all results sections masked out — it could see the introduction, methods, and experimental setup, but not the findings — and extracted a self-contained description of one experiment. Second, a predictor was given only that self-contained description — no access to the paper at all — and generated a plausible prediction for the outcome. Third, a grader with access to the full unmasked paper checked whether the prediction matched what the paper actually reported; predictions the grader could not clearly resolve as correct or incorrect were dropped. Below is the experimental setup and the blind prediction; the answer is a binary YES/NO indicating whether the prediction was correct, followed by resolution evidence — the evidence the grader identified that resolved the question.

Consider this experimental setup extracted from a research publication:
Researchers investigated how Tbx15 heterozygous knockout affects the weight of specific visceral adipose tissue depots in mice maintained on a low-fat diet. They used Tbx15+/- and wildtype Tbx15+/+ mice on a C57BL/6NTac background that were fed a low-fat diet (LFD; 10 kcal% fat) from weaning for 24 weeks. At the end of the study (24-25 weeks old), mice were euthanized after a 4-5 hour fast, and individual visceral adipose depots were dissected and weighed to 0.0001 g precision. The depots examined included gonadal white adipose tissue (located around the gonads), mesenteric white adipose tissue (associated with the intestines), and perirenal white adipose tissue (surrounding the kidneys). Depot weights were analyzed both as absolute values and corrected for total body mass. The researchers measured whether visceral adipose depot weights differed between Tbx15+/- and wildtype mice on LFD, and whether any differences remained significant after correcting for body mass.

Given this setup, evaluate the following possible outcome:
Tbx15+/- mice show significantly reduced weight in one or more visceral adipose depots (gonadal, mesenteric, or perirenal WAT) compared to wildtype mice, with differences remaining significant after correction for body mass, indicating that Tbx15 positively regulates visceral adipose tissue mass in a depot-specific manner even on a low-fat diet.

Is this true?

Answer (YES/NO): YES